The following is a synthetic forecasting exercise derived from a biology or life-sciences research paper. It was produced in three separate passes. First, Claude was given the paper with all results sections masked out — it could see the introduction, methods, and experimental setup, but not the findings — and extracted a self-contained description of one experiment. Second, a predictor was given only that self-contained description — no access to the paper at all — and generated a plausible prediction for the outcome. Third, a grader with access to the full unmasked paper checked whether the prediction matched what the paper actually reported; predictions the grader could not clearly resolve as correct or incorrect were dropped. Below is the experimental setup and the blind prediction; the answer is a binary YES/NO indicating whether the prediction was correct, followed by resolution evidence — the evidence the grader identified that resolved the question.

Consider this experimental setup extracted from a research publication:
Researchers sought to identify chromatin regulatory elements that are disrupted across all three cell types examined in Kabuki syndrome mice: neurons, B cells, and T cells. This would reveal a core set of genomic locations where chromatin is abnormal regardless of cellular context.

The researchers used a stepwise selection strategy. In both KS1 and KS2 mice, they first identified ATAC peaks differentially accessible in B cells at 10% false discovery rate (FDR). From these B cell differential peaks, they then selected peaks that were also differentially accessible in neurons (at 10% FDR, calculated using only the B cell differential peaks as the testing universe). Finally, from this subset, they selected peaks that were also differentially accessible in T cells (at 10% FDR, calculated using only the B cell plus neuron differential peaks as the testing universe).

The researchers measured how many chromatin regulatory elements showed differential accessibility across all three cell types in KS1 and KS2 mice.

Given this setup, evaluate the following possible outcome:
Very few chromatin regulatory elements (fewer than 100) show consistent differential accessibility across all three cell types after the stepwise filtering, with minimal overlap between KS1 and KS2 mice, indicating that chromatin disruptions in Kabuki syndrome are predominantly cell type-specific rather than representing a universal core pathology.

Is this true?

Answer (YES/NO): NO